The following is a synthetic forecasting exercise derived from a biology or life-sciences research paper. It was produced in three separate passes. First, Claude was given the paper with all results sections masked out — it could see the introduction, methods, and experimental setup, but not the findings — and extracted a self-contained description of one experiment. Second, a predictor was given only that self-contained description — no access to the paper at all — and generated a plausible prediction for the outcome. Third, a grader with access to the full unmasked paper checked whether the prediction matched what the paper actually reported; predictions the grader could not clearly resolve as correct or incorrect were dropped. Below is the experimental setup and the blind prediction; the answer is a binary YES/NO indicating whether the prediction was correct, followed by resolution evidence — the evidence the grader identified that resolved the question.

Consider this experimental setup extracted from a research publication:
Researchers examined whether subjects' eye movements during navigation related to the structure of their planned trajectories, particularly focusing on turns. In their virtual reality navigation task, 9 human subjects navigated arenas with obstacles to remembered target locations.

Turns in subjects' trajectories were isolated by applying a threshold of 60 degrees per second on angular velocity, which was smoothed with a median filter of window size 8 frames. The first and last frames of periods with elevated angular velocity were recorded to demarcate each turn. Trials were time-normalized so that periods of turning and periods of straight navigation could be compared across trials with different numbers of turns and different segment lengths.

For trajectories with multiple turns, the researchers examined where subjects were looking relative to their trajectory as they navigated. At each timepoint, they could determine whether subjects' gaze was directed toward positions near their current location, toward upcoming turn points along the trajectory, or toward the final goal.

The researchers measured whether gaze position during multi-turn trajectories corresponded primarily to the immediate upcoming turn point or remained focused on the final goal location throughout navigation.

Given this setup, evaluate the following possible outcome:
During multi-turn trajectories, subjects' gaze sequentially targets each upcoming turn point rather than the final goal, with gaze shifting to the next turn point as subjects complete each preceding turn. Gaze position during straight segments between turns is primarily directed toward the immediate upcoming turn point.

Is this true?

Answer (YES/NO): YES